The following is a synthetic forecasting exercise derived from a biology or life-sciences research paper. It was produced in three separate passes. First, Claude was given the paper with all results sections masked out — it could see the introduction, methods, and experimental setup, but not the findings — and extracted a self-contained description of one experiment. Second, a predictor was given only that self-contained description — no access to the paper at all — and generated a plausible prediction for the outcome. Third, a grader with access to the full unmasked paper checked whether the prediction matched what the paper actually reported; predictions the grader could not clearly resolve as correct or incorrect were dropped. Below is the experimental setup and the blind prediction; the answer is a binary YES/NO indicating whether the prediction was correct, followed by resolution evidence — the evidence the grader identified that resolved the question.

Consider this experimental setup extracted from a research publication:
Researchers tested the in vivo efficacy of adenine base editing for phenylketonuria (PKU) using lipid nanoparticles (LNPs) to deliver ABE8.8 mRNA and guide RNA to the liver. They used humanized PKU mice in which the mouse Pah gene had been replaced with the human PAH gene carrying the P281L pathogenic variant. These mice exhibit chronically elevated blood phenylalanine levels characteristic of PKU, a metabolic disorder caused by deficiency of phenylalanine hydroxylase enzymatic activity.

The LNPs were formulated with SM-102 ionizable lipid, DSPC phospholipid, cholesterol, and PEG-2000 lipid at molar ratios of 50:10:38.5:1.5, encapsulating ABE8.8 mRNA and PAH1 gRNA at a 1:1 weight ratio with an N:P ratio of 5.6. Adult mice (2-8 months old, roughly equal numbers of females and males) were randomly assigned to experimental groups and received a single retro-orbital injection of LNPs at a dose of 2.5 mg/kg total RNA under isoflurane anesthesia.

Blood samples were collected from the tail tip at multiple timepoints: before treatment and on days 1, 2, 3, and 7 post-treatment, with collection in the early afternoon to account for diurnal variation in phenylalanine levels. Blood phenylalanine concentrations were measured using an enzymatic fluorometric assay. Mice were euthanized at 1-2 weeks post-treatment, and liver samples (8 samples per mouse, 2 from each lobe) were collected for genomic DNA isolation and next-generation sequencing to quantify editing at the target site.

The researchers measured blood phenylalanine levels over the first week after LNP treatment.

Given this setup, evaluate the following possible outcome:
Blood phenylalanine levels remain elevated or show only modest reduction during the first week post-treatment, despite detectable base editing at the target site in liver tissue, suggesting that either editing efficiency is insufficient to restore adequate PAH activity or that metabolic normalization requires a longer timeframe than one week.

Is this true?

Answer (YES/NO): NO